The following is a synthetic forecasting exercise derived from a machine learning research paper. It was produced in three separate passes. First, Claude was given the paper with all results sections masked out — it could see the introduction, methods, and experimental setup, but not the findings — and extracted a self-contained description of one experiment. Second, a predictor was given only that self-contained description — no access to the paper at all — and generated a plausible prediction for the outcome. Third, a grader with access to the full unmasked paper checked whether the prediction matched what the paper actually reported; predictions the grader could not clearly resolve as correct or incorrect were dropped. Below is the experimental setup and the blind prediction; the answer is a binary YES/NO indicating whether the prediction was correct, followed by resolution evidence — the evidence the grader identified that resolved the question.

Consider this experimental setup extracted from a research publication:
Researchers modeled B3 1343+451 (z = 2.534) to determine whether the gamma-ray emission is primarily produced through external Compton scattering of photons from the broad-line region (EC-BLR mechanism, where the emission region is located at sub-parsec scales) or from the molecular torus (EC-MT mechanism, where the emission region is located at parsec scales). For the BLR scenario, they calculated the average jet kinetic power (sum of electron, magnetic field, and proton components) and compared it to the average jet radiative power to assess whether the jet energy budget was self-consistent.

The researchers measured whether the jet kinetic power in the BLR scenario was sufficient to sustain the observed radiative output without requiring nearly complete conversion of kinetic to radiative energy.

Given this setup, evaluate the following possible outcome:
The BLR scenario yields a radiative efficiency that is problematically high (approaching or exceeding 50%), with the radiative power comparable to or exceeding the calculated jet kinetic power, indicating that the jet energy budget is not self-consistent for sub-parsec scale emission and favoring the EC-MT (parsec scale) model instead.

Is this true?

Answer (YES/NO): YES